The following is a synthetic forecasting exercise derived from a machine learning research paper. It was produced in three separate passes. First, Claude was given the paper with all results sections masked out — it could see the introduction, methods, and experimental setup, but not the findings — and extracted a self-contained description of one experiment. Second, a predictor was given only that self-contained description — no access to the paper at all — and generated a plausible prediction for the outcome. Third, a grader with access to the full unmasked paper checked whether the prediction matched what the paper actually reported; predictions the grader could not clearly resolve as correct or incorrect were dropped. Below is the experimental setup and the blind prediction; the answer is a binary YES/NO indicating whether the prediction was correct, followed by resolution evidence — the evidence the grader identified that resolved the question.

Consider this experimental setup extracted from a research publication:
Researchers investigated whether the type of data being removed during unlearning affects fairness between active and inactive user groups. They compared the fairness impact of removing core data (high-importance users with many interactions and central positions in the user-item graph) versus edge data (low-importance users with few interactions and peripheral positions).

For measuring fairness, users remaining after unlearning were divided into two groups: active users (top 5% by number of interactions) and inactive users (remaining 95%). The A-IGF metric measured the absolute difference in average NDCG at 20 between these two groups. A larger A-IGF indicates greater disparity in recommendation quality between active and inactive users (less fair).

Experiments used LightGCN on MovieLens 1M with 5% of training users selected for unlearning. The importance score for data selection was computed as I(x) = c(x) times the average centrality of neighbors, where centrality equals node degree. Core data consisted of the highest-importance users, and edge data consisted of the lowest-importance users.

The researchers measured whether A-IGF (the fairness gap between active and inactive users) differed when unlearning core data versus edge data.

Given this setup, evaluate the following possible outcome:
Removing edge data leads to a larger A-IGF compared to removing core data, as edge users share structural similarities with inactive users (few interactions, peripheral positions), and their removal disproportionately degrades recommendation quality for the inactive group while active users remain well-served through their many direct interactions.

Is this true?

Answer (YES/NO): YES